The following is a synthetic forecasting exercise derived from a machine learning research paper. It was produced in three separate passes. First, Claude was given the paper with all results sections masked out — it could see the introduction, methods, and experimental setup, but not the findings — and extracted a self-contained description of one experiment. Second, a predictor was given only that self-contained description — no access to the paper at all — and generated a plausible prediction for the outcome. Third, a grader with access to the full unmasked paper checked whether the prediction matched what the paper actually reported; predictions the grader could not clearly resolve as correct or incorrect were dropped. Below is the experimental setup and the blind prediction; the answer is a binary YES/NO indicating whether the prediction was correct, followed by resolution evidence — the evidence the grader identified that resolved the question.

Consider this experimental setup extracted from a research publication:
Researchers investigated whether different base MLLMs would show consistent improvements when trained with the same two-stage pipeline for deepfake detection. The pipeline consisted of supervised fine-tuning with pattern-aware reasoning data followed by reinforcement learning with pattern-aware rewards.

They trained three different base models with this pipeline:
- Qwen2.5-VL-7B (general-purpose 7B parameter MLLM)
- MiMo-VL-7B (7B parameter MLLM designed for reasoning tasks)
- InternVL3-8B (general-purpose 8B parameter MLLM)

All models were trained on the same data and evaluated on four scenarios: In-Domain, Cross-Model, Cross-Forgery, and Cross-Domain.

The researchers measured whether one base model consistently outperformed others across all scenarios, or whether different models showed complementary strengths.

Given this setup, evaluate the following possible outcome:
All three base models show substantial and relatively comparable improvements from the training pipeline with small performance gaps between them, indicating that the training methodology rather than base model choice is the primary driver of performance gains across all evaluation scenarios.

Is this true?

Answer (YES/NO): NO